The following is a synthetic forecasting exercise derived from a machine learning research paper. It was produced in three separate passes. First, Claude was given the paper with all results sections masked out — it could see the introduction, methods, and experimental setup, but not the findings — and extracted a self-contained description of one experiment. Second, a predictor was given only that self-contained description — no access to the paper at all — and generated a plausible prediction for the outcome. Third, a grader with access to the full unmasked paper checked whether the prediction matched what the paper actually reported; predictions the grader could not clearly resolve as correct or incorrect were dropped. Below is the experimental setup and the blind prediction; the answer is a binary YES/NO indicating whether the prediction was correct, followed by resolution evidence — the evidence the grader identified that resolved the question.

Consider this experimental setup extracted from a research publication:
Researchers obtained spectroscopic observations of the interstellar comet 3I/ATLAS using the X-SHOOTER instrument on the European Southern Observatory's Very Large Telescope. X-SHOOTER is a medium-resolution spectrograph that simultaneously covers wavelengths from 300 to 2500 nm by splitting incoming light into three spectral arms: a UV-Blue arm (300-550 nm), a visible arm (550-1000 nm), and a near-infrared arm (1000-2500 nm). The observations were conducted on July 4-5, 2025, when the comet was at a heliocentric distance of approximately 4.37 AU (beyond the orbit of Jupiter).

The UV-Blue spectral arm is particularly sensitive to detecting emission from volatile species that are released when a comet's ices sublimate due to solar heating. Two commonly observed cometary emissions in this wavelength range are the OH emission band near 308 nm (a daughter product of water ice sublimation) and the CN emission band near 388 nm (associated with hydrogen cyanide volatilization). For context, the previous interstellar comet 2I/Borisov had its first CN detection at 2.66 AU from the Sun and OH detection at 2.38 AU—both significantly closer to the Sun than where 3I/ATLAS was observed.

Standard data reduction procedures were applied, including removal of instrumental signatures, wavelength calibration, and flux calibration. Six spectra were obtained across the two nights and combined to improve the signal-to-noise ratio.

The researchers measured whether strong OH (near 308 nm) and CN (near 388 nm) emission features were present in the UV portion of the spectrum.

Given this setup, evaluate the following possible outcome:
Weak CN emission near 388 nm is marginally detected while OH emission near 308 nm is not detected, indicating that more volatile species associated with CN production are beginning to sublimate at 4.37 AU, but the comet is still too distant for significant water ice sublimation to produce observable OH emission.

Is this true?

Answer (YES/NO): NO